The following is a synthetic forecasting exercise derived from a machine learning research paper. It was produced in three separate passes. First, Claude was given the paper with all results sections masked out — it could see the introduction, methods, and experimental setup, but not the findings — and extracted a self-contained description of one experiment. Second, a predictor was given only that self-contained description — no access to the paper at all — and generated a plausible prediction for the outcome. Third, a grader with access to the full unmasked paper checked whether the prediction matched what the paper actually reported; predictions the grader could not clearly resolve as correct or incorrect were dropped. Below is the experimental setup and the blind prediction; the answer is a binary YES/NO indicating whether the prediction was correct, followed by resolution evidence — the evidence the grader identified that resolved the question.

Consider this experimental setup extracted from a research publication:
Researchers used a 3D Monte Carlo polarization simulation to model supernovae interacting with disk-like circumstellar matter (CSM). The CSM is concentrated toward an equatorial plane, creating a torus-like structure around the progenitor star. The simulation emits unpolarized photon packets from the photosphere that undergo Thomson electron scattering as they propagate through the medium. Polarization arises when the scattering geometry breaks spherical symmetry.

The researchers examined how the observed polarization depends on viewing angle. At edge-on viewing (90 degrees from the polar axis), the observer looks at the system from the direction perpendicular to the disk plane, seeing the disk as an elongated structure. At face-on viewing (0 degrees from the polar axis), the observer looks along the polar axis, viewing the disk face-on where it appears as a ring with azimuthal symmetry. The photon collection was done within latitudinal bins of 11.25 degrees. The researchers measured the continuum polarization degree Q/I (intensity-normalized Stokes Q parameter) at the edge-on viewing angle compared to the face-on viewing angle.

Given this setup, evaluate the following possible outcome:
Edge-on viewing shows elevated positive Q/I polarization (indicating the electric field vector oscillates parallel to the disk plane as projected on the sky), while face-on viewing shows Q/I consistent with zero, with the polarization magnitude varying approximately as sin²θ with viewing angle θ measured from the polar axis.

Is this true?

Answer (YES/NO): NO